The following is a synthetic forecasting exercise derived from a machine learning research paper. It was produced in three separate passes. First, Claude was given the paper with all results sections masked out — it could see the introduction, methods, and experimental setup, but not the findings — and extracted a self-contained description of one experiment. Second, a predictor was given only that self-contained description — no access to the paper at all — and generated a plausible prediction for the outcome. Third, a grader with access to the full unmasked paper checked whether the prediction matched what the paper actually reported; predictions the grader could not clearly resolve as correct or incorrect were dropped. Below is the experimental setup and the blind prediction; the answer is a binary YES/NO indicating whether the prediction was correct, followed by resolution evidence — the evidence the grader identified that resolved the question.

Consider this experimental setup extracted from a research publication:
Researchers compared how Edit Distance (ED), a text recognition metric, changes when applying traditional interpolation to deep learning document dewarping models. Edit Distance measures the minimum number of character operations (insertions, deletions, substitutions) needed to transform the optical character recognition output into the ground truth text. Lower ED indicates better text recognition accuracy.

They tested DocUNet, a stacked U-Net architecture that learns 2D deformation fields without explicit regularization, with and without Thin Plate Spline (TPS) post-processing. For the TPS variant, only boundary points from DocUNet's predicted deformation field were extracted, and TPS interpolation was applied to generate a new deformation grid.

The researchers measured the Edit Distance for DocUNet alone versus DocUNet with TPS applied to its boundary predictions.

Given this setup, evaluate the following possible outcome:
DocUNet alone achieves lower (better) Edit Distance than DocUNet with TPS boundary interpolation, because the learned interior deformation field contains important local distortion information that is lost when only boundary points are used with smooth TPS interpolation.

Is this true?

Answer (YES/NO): NO